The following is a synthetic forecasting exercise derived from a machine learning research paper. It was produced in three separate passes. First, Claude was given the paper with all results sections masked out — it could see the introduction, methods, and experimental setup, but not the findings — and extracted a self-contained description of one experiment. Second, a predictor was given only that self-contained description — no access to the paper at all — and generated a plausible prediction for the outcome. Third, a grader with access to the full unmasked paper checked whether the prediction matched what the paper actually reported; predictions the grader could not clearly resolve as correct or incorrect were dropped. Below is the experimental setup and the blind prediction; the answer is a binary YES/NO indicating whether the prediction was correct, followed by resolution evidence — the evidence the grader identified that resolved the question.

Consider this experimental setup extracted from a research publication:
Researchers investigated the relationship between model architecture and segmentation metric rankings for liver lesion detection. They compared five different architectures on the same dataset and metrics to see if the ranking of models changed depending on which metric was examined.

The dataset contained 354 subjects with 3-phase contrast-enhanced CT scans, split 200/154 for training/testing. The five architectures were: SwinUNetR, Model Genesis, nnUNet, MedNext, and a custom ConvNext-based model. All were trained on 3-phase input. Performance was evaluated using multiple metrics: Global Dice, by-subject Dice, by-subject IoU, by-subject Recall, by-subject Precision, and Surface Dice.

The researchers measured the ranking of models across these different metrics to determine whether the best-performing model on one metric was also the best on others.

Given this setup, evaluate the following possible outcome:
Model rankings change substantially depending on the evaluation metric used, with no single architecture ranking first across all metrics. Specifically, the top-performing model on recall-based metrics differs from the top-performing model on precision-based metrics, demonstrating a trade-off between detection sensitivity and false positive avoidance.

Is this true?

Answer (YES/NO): YES